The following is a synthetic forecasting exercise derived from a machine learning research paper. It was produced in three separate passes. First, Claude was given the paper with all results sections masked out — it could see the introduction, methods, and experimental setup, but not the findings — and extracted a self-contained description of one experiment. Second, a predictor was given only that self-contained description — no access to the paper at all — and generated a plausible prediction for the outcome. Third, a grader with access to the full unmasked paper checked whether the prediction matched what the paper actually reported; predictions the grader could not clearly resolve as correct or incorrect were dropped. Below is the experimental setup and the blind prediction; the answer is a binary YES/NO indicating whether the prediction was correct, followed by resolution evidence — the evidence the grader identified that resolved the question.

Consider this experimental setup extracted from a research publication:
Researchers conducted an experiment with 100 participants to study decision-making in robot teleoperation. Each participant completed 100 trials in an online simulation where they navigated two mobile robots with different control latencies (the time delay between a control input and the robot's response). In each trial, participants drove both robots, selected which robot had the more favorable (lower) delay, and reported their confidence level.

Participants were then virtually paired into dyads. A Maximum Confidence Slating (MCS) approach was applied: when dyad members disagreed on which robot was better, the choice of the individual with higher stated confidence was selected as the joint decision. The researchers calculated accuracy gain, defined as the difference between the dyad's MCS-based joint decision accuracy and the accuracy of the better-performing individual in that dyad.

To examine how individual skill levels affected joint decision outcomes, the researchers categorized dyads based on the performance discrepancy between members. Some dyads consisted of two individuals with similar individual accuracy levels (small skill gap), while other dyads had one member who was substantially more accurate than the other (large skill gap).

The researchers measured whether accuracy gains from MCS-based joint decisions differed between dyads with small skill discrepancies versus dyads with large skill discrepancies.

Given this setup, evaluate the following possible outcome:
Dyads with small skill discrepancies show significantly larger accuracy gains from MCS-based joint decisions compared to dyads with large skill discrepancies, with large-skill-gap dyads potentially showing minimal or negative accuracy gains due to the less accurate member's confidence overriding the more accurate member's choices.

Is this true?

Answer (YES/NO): YES